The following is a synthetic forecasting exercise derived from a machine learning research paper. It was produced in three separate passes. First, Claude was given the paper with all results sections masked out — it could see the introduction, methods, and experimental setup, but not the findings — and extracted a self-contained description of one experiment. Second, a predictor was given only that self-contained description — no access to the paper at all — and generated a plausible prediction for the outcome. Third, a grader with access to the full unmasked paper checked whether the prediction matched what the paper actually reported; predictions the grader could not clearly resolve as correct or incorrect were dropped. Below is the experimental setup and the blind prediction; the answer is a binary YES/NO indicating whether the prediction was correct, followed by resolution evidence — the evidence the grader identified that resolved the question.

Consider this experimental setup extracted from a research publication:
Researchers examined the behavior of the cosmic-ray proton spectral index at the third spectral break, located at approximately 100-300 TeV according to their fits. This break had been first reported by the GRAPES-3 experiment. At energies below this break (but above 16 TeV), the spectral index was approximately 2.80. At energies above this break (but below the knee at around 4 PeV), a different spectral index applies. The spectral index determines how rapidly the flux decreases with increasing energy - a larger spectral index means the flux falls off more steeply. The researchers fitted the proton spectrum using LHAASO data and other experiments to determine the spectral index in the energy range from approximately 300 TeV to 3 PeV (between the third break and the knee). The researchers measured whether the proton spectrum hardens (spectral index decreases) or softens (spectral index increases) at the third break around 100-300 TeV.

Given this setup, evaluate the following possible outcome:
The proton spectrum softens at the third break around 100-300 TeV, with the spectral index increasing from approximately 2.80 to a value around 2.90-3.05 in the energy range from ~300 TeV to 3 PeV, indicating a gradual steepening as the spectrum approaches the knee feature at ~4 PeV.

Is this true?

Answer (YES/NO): NO